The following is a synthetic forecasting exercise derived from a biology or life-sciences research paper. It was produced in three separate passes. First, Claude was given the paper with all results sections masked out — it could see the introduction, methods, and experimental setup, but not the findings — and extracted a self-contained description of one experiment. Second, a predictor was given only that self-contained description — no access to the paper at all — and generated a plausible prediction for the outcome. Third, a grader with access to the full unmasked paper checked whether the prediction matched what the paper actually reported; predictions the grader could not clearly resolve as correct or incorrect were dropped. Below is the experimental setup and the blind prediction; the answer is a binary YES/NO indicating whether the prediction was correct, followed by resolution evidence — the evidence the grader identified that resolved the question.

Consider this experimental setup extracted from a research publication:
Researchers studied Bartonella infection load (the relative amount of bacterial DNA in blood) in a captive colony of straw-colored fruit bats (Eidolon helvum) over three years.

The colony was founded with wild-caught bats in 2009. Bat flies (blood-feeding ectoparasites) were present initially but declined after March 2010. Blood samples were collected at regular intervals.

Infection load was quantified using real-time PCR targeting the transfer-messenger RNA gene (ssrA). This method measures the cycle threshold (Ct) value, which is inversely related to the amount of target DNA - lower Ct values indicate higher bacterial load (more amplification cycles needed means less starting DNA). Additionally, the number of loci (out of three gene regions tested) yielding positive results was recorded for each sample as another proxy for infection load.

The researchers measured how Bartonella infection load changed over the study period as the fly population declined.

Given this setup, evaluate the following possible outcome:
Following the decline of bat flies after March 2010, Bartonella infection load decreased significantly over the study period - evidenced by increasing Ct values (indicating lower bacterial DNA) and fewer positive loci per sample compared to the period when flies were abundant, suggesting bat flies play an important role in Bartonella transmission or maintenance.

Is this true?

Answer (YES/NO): YES